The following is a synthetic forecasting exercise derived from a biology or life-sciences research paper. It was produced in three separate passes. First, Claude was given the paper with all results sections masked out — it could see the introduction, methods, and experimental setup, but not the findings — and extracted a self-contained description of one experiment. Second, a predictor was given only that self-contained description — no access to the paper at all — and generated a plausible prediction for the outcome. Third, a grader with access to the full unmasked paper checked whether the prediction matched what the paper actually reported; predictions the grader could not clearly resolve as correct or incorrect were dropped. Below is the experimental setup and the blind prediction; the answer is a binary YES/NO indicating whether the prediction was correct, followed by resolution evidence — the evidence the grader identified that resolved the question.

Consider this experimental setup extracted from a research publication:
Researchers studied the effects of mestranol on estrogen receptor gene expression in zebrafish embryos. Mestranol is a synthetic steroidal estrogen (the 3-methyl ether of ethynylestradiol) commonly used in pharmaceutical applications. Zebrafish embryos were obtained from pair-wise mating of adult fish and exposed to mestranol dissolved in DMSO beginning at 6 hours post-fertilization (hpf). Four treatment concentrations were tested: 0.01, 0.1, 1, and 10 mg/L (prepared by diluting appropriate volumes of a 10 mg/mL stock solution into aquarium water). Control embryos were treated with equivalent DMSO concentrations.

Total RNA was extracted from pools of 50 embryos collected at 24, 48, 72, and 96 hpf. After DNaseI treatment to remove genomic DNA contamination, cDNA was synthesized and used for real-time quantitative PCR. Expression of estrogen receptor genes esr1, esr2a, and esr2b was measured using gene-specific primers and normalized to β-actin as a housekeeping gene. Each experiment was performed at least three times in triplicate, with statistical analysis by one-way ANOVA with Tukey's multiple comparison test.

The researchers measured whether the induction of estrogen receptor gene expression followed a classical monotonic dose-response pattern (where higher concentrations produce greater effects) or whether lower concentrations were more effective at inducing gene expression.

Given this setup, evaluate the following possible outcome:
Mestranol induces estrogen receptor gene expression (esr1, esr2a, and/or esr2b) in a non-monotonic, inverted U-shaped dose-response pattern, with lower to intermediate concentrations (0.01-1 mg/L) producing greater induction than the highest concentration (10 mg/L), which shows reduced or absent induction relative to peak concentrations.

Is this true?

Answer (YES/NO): YES